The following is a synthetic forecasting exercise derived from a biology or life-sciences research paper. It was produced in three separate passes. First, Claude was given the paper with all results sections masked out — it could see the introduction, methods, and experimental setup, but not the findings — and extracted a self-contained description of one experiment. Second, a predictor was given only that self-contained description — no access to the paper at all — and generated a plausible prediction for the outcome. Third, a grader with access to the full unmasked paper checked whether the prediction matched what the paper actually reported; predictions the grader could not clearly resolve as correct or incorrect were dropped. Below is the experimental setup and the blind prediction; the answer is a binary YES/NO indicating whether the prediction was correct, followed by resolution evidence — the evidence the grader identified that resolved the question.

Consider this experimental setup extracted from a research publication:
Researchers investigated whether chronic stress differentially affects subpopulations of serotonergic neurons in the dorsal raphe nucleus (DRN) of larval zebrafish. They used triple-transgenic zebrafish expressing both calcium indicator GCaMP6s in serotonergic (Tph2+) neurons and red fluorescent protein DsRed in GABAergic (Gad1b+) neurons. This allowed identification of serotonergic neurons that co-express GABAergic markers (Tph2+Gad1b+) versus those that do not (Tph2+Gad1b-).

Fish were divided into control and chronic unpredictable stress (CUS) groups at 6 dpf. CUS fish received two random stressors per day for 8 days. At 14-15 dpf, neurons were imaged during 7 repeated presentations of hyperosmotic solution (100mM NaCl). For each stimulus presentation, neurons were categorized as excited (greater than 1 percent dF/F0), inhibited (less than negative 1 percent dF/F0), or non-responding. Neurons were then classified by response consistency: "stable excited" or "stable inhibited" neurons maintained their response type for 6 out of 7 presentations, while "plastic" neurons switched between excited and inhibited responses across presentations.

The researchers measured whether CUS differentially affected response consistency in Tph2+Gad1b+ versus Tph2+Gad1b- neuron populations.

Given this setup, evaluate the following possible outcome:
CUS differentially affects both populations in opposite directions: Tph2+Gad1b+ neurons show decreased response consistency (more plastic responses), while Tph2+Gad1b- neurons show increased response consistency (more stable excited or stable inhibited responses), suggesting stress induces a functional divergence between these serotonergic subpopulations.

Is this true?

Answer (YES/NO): NO